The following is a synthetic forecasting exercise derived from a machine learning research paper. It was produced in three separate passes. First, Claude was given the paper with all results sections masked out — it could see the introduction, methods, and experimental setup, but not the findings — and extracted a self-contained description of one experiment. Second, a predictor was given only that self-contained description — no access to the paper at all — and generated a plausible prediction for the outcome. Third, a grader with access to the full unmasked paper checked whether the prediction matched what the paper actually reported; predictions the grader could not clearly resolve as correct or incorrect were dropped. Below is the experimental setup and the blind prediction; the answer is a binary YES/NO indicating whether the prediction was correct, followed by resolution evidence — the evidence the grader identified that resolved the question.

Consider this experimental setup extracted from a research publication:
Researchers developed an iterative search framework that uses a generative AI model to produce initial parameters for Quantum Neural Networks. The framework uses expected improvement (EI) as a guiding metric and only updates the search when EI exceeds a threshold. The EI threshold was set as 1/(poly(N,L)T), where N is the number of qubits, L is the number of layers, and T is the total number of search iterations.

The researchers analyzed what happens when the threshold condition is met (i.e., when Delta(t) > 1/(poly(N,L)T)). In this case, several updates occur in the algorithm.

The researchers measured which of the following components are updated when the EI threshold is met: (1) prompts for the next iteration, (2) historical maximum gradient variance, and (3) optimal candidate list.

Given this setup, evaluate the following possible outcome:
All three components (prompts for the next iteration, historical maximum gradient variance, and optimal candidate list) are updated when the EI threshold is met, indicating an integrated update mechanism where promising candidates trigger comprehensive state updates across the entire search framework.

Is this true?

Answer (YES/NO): YES